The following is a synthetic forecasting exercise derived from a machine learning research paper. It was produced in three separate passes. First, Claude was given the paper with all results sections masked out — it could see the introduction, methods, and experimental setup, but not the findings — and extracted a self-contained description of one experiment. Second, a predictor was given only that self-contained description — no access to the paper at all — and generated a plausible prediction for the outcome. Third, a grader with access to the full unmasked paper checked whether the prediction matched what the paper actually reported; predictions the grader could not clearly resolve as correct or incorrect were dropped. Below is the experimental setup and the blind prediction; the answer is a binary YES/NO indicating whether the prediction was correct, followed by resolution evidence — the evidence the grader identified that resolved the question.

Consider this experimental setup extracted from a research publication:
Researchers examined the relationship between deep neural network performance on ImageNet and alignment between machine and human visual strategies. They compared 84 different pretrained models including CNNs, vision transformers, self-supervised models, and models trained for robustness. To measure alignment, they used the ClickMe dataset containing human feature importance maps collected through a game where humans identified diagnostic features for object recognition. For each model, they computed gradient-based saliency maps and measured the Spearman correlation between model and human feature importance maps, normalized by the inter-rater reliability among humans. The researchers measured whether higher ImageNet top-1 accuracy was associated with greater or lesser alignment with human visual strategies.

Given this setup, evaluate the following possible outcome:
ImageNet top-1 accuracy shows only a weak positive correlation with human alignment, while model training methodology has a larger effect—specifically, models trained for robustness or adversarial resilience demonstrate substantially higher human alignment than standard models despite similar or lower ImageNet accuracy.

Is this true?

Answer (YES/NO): NO